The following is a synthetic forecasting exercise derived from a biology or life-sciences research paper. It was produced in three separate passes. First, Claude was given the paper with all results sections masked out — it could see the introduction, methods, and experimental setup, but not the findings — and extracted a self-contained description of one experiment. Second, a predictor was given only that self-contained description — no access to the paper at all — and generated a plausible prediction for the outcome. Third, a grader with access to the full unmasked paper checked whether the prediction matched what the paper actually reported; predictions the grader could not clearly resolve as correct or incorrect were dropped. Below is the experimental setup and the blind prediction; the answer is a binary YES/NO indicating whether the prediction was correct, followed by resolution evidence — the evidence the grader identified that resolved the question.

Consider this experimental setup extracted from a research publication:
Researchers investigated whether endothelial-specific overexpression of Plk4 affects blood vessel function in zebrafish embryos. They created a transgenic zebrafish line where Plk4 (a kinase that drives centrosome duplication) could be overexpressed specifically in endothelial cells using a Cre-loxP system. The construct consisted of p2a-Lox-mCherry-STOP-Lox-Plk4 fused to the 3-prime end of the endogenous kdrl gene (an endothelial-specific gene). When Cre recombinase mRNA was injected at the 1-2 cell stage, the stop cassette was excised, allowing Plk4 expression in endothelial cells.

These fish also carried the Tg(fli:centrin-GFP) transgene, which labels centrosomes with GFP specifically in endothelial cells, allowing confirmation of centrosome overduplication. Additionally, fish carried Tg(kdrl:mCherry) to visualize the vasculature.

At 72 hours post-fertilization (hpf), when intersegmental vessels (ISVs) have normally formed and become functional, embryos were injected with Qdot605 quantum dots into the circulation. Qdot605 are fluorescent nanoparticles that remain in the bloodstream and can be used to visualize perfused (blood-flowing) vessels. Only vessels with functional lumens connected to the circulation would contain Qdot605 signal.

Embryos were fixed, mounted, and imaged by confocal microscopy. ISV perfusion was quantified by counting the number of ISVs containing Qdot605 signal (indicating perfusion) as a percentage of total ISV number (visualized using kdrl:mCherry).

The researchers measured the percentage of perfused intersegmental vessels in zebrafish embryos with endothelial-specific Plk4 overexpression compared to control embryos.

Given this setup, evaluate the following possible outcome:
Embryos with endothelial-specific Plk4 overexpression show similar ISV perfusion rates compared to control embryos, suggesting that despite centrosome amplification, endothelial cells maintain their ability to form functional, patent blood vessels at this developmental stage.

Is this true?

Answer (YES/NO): NO